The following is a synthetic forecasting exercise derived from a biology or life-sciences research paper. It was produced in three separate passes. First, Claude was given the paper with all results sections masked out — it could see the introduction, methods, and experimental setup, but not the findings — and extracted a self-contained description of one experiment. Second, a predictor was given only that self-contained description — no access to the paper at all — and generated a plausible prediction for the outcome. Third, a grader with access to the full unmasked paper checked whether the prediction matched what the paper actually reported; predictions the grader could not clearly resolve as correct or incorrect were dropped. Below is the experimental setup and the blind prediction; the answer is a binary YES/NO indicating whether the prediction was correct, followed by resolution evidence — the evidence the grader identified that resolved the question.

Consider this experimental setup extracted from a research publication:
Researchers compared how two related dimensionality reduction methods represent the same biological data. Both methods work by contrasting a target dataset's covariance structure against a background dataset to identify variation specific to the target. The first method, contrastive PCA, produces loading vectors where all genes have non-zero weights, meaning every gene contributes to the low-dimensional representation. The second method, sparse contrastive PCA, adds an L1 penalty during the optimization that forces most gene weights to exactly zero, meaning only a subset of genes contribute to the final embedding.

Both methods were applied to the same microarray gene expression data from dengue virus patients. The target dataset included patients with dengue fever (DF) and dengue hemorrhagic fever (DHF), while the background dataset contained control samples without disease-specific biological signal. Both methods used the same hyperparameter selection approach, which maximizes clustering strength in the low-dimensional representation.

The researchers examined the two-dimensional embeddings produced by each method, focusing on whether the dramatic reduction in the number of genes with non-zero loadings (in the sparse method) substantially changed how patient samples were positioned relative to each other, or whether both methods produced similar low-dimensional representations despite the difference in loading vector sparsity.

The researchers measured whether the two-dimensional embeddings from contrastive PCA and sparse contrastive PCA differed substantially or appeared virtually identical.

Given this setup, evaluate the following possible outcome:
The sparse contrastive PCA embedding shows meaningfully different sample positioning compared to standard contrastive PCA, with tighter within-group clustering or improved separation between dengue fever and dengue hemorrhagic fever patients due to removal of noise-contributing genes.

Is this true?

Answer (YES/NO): NO